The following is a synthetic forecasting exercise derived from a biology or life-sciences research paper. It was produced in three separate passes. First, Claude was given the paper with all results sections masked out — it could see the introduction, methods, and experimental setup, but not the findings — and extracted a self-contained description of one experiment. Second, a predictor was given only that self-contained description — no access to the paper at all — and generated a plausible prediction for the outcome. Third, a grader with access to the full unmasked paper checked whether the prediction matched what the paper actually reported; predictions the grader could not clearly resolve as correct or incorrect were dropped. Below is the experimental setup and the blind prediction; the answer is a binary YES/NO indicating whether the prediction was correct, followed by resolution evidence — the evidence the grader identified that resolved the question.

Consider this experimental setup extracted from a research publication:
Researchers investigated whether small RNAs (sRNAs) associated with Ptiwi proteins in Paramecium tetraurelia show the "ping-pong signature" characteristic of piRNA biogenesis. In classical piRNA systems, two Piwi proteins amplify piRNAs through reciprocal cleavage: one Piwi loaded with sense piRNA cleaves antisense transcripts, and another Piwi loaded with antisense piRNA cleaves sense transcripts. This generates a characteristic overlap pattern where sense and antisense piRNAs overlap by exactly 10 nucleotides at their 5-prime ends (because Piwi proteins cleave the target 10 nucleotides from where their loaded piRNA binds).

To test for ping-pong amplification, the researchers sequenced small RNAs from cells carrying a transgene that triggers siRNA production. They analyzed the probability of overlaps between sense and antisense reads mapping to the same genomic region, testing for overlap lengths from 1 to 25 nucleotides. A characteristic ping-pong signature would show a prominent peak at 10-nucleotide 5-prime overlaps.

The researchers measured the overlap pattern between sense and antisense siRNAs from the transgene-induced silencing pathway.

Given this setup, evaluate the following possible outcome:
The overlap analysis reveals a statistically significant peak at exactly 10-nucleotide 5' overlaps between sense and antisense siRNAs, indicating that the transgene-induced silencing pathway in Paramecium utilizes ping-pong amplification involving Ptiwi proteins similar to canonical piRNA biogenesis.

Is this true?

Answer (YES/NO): NO